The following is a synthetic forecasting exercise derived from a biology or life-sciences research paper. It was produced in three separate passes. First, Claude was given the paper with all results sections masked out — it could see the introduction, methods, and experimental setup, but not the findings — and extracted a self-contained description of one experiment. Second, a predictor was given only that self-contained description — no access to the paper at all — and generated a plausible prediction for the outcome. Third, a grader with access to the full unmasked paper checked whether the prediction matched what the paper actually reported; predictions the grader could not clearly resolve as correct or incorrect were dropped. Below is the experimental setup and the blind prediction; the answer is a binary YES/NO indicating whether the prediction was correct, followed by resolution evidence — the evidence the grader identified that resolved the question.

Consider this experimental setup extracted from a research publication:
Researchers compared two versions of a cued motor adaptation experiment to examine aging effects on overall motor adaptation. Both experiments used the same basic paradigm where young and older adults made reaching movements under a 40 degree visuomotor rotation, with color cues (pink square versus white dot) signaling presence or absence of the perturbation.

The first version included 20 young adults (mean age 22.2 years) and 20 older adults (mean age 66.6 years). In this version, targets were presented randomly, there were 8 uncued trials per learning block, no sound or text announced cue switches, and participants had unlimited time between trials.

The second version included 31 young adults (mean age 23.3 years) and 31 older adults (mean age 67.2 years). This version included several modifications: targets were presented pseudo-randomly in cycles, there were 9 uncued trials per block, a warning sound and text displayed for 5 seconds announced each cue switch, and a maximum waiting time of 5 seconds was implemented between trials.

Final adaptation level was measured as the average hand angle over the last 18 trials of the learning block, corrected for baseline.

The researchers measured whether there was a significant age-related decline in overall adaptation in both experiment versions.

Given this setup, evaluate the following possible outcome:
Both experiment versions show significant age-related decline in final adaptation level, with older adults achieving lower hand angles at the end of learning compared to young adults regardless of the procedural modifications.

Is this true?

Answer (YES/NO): NO